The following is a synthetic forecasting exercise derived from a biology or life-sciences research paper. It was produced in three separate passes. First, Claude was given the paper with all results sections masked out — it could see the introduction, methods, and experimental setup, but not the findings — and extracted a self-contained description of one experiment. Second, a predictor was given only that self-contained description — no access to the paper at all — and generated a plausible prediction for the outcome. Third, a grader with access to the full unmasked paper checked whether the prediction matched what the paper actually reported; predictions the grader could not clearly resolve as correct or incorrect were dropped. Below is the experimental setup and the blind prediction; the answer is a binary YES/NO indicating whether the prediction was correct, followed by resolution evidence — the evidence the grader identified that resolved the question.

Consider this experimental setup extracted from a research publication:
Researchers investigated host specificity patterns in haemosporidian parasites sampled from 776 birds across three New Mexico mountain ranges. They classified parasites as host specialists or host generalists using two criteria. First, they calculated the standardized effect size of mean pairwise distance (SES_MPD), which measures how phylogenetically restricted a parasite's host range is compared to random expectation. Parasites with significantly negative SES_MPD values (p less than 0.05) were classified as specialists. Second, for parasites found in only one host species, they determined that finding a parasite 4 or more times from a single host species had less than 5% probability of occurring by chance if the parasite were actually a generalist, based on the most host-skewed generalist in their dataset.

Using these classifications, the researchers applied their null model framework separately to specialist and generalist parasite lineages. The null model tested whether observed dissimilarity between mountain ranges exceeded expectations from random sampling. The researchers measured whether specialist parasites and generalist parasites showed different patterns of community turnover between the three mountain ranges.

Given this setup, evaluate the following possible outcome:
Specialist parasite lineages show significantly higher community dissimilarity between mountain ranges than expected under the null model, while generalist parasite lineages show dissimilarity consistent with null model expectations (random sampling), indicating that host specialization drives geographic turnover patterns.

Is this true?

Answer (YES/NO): NO